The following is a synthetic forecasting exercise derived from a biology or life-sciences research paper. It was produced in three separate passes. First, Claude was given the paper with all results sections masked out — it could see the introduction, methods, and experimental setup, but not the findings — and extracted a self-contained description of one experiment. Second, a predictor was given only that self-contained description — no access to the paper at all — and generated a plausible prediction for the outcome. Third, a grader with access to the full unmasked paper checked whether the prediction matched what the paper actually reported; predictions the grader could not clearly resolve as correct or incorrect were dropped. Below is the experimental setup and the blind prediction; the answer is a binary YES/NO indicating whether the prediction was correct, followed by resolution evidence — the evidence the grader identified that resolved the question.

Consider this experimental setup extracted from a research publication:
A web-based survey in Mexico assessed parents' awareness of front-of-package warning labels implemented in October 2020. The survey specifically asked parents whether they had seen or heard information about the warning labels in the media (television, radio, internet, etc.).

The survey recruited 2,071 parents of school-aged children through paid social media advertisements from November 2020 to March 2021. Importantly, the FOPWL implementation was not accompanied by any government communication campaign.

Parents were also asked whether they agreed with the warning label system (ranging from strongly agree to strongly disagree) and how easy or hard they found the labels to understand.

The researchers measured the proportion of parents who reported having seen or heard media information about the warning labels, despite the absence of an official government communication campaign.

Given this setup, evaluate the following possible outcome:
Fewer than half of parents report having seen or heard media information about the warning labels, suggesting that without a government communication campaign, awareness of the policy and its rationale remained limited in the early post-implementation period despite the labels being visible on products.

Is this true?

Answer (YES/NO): NO